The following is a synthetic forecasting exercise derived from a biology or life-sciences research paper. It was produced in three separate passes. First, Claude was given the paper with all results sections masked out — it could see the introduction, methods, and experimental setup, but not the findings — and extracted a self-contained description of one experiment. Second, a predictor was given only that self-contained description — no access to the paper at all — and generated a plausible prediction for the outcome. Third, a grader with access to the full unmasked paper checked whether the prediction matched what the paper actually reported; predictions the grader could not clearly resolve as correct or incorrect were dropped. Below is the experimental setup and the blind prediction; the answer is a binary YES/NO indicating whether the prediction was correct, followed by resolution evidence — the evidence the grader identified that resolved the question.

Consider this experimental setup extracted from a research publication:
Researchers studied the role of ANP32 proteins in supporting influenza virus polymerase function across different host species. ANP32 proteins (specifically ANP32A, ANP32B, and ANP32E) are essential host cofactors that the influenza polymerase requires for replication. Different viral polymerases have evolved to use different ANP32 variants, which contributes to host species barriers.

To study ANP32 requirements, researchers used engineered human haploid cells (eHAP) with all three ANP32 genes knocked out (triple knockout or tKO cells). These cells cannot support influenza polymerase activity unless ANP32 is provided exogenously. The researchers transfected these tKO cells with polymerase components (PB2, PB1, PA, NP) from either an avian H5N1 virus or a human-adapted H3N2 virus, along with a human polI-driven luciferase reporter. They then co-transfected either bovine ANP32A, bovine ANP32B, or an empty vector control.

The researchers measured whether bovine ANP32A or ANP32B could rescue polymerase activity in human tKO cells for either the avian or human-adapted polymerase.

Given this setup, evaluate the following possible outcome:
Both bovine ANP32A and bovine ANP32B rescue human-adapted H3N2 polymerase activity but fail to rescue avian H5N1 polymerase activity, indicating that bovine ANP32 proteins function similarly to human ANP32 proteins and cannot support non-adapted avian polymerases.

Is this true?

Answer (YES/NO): YES